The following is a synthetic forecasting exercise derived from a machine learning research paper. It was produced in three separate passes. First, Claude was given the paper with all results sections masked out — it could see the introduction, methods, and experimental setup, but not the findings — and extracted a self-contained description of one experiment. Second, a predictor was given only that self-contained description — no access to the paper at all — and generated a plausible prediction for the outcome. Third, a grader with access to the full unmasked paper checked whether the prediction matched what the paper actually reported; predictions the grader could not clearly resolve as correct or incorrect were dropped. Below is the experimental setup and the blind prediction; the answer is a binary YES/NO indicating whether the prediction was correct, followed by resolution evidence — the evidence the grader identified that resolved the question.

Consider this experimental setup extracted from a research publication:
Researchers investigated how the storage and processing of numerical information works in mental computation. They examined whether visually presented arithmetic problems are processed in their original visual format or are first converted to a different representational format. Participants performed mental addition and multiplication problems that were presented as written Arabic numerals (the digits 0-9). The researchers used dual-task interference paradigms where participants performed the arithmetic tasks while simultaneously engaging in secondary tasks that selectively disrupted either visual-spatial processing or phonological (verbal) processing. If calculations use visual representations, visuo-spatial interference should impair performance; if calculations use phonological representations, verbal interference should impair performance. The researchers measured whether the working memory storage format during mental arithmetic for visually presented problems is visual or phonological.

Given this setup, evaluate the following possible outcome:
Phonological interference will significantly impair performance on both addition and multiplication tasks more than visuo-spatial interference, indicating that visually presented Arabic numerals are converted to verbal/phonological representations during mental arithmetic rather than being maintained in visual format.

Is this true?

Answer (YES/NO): YES